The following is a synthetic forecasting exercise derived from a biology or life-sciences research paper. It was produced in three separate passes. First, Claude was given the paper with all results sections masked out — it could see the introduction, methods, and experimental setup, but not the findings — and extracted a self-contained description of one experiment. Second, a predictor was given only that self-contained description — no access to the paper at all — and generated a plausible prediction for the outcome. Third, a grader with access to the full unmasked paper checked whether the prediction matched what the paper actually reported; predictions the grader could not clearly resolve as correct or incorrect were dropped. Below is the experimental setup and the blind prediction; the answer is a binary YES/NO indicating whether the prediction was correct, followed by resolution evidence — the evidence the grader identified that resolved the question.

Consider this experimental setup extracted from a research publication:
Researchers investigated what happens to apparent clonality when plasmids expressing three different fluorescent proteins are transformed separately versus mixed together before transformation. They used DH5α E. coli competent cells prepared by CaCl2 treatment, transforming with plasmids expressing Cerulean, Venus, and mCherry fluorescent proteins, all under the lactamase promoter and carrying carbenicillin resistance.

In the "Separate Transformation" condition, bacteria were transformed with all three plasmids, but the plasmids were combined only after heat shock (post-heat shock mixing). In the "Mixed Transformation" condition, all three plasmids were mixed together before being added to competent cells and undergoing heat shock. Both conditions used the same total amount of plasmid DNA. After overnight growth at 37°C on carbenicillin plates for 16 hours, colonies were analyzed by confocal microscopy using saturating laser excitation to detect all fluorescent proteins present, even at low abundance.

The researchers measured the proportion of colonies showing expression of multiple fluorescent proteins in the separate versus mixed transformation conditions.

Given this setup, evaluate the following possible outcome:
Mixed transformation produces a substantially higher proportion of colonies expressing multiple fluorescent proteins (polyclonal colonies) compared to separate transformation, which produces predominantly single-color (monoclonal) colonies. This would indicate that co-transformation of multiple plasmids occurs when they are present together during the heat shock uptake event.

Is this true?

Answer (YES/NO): YES